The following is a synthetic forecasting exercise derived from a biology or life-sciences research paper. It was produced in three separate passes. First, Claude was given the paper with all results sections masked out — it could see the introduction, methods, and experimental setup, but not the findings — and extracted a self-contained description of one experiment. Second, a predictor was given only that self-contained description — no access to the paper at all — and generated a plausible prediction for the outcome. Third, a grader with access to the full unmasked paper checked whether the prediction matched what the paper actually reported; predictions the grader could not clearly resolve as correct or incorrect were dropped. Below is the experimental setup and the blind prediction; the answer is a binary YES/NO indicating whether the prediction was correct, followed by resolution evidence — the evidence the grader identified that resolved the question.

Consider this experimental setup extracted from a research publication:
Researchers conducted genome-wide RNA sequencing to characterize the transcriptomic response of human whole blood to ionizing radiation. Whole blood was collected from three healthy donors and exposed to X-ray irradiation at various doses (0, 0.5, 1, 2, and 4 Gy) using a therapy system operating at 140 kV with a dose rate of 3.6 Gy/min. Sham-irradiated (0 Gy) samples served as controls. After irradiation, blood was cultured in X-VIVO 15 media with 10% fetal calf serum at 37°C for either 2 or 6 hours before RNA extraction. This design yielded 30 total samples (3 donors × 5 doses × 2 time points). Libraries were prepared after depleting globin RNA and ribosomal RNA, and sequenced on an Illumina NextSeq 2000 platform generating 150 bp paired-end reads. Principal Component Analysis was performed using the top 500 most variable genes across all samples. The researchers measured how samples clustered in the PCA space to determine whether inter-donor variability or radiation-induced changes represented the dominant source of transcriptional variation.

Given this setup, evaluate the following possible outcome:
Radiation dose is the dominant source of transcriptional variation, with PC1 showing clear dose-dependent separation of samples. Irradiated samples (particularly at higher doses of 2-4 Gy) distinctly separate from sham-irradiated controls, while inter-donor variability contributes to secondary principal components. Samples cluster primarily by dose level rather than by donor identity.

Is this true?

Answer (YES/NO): NO